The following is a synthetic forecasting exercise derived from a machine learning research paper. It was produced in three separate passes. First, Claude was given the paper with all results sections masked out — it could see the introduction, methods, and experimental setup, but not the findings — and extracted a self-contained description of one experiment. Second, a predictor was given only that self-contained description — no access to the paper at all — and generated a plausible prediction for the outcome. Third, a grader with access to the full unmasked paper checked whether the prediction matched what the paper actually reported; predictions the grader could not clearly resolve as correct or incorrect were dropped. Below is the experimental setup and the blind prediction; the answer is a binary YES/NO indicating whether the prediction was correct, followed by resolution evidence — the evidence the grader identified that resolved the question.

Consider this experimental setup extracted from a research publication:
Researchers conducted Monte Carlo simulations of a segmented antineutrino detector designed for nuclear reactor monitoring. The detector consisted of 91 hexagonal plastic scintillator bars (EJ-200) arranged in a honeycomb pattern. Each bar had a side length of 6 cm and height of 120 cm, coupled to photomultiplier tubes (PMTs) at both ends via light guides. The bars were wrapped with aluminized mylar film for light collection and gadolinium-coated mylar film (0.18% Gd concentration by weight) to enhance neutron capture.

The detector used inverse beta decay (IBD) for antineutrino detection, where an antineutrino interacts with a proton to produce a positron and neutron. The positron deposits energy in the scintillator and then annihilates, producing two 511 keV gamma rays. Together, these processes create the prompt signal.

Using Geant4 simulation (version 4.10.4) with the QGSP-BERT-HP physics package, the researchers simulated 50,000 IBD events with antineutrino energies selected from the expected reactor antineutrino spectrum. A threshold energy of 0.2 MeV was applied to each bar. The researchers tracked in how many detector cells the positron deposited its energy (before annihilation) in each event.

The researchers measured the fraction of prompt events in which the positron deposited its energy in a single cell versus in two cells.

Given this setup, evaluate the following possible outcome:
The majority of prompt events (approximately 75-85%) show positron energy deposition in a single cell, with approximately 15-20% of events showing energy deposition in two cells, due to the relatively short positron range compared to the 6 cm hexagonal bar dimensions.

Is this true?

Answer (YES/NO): YES